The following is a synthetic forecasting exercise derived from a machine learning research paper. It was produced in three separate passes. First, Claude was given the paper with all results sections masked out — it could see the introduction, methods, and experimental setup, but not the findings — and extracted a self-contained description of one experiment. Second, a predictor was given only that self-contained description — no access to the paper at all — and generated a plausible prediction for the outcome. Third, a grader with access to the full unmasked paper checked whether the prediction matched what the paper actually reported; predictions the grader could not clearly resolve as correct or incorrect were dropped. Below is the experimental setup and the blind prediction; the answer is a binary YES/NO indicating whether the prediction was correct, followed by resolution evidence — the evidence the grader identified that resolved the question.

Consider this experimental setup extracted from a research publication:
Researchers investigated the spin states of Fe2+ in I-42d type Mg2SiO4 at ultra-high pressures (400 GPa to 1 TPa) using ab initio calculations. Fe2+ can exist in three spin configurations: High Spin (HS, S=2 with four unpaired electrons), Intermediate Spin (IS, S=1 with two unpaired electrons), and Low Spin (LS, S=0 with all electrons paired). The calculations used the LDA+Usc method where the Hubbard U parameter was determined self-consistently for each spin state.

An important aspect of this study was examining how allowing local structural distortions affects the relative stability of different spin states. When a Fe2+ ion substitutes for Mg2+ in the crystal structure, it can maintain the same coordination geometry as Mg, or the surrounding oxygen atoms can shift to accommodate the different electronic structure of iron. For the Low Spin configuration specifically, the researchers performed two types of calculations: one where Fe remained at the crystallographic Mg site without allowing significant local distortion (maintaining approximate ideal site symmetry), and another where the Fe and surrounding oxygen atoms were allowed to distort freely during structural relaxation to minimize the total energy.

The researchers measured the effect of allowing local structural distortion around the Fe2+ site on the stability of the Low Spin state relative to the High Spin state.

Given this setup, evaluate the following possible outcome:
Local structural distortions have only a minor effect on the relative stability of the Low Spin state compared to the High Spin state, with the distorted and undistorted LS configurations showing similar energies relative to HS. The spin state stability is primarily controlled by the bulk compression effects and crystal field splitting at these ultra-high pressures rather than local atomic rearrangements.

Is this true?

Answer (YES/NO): NO